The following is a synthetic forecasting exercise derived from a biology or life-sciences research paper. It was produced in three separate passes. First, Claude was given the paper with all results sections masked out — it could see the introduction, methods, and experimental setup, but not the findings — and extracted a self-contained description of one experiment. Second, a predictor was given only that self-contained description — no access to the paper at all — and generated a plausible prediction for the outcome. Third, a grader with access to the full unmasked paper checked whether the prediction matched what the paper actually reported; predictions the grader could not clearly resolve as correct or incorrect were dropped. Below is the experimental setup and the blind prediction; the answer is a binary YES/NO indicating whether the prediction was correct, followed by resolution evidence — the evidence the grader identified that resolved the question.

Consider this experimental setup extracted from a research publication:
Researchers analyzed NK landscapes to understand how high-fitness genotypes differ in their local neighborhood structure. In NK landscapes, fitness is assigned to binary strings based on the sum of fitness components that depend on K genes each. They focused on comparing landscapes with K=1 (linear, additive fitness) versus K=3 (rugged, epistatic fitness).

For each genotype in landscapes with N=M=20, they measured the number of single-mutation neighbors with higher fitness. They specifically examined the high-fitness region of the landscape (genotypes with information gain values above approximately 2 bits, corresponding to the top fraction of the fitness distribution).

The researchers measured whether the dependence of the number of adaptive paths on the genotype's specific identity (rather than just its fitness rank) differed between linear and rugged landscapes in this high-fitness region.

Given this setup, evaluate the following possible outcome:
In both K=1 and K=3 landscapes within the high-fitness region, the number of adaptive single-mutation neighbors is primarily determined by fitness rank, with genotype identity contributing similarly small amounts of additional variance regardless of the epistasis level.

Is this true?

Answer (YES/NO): NO